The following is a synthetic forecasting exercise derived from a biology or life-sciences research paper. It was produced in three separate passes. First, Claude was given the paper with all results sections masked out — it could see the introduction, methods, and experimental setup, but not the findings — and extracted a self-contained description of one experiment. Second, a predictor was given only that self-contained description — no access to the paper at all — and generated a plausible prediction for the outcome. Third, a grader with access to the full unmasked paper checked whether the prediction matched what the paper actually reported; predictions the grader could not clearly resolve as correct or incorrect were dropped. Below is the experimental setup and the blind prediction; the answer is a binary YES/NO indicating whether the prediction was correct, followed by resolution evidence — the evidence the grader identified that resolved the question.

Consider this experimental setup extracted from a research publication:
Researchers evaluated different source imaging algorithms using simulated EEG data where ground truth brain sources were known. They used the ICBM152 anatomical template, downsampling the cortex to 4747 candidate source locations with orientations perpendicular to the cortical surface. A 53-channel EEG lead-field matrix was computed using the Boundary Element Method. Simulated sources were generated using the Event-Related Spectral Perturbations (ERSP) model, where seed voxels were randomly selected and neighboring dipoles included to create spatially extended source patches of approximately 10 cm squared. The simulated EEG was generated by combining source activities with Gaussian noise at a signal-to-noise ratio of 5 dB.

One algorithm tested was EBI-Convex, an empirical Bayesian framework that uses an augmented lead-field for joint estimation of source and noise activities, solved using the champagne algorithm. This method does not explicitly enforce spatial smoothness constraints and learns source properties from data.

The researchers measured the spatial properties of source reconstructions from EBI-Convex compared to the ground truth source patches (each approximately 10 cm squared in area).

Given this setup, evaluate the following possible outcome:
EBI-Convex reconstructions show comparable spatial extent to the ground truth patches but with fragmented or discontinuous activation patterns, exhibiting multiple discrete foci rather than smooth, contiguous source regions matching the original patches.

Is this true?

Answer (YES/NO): NO